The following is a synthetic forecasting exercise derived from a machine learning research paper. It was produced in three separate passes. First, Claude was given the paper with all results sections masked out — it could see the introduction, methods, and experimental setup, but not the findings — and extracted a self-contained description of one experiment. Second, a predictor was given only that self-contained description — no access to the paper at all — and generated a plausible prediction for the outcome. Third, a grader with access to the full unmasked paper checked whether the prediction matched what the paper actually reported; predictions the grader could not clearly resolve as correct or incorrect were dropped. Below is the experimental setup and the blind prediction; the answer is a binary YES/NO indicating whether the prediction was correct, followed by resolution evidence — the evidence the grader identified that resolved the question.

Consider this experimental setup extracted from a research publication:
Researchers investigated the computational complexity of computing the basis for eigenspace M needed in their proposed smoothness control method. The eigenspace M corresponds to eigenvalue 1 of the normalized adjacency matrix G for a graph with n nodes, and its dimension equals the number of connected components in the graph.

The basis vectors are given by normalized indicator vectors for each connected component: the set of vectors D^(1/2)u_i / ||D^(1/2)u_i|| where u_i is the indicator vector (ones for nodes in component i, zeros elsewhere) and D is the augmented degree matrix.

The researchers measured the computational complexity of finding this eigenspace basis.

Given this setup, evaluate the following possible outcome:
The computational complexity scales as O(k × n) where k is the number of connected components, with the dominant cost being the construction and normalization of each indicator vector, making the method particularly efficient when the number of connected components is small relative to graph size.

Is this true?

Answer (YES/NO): NO